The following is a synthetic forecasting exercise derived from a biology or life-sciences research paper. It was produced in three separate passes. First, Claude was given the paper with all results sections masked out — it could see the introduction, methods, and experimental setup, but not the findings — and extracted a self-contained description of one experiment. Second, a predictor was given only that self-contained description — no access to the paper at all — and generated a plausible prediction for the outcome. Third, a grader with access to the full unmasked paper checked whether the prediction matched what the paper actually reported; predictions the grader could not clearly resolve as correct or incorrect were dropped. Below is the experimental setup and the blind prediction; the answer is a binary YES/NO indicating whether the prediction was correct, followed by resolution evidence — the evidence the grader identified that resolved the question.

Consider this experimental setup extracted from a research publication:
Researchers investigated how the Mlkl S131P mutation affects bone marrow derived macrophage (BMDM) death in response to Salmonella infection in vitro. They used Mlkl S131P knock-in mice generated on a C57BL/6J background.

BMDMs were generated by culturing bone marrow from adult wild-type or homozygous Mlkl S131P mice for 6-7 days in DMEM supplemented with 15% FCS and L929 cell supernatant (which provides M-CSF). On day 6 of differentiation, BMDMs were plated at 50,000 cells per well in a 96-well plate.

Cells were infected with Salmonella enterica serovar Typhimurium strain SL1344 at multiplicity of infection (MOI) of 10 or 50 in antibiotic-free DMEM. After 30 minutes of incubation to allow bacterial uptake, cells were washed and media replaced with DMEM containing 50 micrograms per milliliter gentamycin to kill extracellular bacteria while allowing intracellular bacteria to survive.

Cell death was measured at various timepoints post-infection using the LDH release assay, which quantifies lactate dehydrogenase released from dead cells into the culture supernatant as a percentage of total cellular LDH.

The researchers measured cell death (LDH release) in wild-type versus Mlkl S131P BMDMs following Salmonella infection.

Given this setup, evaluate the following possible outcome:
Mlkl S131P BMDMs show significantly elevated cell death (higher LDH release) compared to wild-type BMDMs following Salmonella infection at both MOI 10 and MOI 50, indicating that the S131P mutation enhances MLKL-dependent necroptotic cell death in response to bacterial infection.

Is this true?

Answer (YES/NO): NO